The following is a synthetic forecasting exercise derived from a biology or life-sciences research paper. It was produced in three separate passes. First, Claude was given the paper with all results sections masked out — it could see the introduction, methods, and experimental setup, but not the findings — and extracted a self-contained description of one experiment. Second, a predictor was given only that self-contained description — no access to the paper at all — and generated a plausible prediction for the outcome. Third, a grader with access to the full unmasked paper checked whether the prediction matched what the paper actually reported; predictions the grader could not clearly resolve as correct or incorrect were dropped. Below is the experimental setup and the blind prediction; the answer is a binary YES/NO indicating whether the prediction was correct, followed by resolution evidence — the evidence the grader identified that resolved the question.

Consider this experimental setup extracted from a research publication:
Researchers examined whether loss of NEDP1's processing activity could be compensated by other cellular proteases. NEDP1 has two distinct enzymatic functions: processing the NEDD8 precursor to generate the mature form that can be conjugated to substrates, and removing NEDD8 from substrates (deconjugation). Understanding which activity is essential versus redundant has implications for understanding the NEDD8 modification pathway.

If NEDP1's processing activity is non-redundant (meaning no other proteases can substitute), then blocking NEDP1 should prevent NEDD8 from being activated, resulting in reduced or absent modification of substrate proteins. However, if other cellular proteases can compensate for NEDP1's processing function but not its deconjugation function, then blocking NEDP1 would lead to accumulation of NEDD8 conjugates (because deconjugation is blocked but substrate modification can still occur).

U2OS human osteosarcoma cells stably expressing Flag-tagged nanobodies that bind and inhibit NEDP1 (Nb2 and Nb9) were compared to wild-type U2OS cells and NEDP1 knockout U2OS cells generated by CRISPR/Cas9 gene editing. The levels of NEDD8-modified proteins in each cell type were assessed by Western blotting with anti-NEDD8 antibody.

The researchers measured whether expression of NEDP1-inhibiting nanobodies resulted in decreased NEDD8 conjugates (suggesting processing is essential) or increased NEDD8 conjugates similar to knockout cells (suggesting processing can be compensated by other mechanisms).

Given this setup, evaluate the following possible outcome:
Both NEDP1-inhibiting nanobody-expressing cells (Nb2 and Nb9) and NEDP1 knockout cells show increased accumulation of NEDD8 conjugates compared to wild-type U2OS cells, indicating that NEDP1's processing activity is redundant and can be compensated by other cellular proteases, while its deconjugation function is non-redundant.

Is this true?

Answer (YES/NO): YES